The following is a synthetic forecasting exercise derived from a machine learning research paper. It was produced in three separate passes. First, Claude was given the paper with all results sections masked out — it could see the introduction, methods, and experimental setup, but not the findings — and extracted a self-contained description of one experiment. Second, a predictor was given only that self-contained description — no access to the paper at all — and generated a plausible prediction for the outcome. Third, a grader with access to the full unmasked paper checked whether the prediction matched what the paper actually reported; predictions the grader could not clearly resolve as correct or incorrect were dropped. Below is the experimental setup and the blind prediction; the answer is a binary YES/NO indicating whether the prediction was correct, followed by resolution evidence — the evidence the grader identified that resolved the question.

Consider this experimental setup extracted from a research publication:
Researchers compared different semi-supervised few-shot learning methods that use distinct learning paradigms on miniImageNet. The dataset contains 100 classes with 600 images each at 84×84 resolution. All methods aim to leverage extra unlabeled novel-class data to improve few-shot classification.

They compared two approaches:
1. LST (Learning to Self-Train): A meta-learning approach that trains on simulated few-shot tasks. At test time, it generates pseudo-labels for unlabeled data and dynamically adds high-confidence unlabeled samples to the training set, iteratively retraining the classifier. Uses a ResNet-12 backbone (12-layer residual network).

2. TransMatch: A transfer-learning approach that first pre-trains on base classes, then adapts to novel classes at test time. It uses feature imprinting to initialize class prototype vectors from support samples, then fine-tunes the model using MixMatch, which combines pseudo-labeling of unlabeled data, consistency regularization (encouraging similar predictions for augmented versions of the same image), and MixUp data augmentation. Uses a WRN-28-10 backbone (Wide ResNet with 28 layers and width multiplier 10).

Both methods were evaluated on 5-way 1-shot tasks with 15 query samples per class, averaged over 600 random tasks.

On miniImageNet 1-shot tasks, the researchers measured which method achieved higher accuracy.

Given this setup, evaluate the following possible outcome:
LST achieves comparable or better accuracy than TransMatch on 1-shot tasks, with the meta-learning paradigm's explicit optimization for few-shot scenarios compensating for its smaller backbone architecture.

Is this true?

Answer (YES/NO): YES